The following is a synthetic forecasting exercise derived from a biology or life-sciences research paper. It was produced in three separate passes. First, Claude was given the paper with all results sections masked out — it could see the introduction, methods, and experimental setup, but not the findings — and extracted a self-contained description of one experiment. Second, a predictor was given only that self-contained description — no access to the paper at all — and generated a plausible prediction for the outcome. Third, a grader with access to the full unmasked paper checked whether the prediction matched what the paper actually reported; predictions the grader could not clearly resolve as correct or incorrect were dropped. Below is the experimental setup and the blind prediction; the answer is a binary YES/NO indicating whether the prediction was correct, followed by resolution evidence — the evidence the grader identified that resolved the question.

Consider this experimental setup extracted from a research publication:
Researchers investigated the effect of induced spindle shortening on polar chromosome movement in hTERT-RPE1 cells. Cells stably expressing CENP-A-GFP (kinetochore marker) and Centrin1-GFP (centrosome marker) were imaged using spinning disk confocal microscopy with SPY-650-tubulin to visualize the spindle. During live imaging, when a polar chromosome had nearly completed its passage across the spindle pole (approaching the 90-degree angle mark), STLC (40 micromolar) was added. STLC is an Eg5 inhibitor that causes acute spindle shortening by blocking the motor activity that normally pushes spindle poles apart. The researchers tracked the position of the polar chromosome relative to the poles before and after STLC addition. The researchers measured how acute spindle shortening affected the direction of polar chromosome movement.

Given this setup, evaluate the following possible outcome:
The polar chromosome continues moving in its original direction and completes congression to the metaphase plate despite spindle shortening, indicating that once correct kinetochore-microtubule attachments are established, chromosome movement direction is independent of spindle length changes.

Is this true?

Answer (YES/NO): NO